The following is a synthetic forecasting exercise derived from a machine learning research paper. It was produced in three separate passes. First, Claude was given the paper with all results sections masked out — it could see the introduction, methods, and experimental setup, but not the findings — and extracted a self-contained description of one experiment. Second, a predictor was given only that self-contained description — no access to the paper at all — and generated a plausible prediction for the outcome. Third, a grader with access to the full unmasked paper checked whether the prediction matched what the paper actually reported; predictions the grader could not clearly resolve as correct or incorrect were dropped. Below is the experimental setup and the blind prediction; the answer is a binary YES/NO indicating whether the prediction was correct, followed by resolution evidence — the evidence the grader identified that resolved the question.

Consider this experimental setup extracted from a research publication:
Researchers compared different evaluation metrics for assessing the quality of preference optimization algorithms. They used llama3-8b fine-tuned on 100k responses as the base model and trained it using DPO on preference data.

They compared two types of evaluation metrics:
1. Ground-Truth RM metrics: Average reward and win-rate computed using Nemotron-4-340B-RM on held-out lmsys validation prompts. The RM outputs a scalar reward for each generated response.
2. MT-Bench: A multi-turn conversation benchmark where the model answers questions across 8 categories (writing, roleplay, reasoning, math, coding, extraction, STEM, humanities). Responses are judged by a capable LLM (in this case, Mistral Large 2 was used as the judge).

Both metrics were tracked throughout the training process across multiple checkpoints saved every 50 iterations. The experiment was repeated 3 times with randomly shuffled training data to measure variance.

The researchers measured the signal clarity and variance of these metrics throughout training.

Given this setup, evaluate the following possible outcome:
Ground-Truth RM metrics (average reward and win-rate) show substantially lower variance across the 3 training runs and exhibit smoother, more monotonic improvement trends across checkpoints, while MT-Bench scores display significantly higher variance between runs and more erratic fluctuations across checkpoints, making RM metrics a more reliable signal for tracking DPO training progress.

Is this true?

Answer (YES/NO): YES